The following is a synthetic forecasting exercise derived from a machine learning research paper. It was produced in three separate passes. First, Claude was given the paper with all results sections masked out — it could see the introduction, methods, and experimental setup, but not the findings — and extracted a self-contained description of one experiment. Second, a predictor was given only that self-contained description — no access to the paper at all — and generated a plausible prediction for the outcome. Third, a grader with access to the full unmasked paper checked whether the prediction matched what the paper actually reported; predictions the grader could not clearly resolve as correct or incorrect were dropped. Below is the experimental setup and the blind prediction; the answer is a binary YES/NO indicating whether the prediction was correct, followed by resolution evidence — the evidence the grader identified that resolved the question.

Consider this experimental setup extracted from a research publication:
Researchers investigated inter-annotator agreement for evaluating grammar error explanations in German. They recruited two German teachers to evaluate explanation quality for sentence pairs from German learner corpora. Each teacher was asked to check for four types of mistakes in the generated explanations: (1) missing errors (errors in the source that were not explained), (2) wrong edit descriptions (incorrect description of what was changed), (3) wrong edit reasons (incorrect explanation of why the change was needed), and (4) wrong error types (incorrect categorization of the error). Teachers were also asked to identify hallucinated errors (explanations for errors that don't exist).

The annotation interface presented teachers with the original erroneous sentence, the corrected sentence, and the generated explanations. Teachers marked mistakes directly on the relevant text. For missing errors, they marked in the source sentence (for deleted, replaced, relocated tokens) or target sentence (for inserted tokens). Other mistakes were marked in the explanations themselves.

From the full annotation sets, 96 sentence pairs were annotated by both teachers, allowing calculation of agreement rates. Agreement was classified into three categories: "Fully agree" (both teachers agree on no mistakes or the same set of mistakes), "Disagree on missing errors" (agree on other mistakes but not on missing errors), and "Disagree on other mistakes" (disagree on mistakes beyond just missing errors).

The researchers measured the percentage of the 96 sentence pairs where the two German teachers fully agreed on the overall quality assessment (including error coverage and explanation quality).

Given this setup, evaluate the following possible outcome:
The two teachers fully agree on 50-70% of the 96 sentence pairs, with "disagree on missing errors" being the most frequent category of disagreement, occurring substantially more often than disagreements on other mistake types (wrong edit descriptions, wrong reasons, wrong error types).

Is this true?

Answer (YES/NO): NO